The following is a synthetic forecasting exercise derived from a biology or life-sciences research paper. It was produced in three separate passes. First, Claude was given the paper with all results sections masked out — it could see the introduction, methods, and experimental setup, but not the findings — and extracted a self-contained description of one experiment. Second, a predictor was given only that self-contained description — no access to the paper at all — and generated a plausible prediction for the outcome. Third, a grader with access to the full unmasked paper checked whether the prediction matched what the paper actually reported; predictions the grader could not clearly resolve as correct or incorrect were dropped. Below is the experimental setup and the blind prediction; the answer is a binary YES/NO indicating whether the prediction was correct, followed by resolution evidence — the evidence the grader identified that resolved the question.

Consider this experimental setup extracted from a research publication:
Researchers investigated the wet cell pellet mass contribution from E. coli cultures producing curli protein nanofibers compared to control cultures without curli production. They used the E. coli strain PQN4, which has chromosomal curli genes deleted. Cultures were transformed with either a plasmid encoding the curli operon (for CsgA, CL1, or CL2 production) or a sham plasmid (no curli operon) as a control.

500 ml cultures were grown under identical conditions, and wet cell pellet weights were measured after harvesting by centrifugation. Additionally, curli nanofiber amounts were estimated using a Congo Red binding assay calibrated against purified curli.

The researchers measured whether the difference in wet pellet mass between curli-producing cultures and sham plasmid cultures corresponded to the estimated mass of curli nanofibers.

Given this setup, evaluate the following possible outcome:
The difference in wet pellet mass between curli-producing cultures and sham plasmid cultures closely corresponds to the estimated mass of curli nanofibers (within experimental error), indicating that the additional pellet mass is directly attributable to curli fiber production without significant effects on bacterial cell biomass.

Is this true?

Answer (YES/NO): YES